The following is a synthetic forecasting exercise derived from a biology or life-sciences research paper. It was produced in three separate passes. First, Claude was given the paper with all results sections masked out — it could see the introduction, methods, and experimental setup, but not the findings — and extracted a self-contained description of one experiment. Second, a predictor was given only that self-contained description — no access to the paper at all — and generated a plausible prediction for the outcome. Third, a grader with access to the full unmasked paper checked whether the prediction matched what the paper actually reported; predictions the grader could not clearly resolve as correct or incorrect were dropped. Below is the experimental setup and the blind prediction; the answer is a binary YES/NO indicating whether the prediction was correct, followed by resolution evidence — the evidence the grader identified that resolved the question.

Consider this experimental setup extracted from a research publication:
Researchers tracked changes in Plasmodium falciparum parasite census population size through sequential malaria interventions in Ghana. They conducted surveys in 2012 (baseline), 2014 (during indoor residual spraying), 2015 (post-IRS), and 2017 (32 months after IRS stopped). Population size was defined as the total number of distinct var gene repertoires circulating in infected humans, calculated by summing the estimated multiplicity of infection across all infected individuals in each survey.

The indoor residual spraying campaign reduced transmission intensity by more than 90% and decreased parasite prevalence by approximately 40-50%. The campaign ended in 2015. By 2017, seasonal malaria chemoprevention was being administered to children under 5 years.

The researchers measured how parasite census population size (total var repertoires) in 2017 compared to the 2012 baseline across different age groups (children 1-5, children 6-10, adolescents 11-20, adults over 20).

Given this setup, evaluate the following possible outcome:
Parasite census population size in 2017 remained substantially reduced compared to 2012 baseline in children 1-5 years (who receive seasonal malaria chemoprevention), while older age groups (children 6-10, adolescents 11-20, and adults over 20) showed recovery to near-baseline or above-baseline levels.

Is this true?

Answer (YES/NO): YES